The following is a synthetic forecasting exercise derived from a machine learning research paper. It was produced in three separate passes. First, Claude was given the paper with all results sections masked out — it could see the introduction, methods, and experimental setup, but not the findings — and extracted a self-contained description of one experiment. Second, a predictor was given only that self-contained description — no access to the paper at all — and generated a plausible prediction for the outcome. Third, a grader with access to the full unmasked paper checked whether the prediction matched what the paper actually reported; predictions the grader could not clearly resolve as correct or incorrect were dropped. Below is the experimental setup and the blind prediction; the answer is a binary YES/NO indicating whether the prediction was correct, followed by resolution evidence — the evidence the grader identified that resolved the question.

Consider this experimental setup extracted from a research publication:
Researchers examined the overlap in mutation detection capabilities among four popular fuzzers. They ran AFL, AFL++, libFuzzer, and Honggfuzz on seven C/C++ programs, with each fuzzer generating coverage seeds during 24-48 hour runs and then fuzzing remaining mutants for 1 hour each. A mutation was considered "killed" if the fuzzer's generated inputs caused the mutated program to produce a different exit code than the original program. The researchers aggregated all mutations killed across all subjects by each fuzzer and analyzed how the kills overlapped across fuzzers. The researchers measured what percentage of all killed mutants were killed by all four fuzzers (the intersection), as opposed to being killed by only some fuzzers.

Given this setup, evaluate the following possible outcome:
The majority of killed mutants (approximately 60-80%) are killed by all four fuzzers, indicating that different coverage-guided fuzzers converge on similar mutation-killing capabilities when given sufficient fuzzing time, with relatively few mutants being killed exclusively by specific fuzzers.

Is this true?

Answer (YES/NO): YES